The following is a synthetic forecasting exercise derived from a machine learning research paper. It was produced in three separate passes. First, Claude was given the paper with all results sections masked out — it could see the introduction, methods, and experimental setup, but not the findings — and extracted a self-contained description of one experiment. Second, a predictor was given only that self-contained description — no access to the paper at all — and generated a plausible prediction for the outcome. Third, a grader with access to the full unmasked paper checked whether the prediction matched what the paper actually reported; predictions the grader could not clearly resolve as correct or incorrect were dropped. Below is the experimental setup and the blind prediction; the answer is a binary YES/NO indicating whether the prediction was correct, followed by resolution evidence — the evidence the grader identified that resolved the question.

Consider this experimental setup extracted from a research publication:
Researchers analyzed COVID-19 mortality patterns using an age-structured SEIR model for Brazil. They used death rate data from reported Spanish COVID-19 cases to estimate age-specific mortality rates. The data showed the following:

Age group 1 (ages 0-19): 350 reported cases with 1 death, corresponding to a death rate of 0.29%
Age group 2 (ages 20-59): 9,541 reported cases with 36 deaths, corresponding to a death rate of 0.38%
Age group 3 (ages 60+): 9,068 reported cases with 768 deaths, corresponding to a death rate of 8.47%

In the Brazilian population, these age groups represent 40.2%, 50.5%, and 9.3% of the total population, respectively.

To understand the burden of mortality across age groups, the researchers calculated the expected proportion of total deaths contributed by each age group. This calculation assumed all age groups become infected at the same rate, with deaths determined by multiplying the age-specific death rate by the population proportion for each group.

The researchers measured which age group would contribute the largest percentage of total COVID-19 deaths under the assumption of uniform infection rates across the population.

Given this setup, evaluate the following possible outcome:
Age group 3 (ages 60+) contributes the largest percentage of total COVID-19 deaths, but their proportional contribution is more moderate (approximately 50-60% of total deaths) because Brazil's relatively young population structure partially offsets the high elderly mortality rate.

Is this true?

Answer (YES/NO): NO